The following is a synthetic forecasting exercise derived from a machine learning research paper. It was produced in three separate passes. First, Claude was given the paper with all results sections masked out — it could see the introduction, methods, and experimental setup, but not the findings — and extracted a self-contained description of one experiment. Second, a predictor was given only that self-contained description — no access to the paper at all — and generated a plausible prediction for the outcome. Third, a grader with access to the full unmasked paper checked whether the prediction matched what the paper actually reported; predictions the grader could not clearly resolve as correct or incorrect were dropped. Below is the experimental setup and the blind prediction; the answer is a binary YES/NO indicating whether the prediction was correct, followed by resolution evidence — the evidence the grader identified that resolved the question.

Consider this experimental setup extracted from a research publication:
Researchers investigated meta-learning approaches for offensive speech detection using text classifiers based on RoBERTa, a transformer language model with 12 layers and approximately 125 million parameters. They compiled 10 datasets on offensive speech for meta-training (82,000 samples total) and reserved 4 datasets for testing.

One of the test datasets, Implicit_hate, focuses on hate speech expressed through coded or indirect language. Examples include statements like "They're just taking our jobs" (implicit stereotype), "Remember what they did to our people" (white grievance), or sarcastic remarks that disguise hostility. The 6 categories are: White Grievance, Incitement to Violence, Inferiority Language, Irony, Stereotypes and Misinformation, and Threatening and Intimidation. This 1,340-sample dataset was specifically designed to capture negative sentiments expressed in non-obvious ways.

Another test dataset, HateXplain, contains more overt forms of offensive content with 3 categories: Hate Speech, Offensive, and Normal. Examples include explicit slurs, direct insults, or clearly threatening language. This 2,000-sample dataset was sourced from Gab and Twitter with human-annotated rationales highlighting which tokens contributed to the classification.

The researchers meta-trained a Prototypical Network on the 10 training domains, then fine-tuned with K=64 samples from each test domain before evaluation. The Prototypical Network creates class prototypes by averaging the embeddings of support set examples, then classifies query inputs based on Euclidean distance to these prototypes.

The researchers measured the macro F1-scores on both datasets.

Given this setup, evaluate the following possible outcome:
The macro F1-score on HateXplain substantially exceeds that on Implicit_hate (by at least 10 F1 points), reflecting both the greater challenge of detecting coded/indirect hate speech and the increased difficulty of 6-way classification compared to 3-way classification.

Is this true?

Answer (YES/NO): YES